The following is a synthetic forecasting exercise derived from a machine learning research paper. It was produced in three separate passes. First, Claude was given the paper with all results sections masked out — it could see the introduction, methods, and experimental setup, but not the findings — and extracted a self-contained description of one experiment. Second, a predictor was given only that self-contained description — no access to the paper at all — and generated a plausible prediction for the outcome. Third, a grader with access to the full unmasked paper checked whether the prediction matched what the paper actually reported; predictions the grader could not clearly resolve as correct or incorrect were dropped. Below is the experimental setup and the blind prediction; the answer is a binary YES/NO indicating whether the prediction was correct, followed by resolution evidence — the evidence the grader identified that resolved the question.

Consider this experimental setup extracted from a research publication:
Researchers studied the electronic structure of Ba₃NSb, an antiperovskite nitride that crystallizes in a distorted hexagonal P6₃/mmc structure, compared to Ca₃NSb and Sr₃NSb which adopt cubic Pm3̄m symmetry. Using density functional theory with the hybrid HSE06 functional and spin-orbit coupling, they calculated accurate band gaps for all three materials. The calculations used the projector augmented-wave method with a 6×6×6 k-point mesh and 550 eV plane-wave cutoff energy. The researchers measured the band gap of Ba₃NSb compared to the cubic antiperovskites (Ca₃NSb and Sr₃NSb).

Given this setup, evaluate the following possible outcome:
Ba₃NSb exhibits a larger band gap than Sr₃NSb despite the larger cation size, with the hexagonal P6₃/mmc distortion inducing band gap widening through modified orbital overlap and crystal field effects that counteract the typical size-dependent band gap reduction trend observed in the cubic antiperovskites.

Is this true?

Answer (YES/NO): YES